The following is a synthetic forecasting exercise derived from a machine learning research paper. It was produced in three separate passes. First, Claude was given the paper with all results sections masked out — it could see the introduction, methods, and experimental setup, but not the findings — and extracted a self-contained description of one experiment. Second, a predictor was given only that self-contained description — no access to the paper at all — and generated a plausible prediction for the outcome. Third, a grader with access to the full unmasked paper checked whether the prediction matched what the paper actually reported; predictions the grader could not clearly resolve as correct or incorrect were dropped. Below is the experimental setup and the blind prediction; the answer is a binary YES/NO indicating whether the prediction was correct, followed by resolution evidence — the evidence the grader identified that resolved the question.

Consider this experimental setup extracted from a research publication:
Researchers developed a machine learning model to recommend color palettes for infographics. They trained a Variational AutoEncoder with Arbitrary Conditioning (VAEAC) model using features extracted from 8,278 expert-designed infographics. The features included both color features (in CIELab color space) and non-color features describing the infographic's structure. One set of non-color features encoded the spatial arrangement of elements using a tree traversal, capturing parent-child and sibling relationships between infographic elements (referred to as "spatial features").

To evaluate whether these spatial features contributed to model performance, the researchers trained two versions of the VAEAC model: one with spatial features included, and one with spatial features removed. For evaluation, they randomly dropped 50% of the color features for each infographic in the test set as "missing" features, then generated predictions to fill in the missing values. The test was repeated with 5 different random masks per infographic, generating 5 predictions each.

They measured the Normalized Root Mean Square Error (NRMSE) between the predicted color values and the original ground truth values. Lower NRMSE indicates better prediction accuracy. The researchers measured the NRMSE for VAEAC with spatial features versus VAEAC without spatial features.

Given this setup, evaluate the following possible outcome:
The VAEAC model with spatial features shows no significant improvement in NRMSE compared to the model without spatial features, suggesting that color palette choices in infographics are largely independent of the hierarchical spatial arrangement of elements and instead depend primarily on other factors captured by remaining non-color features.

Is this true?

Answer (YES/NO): NO